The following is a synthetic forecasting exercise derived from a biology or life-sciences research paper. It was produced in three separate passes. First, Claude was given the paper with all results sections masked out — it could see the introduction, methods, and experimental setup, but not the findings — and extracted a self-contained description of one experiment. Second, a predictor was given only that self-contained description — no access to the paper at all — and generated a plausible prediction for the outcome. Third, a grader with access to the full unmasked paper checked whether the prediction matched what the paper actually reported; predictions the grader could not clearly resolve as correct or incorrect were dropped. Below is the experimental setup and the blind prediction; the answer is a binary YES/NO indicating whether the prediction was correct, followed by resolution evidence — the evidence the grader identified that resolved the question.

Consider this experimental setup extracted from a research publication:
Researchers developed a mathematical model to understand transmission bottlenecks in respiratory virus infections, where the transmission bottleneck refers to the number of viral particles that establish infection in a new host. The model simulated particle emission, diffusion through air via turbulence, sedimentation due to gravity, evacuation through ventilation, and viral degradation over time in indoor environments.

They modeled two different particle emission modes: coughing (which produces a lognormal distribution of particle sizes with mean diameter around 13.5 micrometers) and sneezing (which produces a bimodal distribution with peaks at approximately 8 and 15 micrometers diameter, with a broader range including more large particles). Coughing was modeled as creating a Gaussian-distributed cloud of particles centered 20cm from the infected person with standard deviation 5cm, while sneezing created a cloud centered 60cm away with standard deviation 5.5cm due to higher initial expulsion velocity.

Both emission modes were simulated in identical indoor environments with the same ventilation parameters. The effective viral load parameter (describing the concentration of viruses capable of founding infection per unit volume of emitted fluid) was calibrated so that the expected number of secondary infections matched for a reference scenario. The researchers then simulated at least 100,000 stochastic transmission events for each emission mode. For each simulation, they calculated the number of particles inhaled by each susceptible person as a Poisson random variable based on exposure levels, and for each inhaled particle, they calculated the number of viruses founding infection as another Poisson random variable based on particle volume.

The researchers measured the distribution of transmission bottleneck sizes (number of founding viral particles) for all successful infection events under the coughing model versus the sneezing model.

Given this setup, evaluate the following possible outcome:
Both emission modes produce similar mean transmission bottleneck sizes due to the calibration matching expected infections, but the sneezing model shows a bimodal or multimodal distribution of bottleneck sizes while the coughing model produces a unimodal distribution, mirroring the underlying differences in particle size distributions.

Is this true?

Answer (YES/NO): NO